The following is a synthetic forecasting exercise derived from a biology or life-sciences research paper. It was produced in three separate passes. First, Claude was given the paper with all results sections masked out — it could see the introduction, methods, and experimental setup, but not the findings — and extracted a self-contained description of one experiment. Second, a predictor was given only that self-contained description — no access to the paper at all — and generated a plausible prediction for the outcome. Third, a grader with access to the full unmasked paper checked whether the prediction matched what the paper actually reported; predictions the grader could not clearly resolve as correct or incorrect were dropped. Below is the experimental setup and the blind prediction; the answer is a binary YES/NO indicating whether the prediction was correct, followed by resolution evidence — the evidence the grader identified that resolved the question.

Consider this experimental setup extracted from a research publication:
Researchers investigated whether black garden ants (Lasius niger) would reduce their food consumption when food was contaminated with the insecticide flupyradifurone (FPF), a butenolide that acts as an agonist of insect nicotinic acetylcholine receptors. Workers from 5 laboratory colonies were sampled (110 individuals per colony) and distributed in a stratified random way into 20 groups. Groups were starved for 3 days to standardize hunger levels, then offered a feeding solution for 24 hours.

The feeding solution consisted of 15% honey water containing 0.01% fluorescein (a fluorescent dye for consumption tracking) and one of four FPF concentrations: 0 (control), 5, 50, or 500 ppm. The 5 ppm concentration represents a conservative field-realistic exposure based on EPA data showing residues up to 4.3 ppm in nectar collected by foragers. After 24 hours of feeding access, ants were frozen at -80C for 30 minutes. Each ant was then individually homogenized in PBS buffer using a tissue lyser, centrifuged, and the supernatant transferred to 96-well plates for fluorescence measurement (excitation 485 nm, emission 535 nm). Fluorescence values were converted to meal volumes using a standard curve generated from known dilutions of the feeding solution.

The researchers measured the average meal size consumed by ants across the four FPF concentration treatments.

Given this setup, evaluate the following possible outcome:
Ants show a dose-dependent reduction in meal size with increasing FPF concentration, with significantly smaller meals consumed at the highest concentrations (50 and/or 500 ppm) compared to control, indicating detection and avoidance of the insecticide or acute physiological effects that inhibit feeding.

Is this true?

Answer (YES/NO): NO